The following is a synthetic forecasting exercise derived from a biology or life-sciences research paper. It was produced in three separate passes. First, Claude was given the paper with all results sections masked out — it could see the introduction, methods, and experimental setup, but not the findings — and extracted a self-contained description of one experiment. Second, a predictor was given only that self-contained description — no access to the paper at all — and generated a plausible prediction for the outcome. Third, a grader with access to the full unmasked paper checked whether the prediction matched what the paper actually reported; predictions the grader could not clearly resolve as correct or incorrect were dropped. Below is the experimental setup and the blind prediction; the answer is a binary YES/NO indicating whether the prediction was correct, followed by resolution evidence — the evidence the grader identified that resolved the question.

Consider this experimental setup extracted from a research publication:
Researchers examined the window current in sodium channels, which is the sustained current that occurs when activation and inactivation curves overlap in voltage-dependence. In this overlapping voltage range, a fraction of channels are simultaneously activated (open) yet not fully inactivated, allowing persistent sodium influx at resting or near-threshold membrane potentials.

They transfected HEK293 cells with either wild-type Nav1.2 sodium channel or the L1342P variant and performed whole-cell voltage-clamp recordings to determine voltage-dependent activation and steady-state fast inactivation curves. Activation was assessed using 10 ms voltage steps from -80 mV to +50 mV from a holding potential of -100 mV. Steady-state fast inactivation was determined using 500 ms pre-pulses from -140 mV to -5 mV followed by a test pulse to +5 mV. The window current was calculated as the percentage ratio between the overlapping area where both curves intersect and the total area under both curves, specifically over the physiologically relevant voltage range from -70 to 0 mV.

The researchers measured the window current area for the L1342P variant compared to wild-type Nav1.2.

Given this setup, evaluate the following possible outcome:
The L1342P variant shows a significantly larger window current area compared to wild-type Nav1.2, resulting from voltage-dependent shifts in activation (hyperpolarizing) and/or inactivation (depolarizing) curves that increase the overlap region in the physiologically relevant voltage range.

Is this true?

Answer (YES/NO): YES